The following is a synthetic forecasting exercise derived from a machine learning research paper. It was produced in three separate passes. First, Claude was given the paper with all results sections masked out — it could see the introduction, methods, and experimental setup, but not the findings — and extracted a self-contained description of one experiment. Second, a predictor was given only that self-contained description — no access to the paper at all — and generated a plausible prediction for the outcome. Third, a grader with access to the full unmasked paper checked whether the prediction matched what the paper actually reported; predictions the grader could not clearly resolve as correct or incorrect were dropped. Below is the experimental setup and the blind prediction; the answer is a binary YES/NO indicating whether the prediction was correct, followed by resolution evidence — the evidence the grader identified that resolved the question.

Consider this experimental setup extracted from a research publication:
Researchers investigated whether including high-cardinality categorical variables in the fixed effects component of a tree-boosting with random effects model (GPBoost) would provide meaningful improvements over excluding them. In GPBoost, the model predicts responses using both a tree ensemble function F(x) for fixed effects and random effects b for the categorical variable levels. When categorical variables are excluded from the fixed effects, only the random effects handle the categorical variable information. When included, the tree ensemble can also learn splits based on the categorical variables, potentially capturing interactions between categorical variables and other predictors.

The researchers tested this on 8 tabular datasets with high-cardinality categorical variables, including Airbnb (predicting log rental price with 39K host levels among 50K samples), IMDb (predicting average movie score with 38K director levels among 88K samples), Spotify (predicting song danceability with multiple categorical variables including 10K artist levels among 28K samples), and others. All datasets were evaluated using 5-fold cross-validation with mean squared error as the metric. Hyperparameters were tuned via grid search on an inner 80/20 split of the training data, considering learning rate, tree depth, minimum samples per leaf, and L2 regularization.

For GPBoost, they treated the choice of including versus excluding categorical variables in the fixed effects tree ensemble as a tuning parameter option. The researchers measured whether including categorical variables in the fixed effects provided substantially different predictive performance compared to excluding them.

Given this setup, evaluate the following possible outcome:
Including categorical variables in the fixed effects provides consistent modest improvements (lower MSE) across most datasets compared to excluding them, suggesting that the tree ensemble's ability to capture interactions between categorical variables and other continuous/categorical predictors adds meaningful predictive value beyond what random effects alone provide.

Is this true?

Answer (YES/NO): NO